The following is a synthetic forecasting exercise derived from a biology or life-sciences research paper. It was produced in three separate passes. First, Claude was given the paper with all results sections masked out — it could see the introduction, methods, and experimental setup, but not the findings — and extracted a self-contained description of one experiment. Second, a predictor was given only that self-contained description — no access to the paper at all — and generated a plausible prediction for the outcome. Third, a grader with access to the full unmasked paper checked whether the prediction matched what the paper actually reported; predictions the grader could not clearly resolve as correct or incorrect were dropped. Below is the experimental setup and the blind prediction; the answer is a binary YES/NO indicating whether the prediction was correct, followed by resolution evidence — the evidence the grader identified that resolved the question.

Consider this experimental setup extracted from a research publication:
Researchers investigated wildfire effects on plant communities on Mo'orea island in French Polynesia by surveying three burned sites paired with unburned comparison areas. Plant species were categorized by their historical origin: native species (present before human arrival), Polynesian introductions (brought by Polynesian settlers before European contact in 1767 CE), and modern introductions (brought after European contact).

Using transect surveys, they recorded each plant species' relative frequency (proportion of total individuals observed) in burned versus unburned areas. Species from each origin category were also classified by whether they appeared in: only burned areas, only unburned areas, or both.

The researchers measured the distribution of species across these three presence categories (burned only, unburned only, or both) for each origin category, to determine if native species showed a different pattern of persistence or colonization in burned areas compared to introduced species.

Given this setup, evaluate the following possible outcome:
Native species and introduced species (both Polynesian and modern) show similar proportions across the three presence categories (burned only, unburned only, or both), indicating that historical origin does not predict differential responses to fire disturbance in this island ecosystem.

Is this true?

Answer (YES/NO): YES